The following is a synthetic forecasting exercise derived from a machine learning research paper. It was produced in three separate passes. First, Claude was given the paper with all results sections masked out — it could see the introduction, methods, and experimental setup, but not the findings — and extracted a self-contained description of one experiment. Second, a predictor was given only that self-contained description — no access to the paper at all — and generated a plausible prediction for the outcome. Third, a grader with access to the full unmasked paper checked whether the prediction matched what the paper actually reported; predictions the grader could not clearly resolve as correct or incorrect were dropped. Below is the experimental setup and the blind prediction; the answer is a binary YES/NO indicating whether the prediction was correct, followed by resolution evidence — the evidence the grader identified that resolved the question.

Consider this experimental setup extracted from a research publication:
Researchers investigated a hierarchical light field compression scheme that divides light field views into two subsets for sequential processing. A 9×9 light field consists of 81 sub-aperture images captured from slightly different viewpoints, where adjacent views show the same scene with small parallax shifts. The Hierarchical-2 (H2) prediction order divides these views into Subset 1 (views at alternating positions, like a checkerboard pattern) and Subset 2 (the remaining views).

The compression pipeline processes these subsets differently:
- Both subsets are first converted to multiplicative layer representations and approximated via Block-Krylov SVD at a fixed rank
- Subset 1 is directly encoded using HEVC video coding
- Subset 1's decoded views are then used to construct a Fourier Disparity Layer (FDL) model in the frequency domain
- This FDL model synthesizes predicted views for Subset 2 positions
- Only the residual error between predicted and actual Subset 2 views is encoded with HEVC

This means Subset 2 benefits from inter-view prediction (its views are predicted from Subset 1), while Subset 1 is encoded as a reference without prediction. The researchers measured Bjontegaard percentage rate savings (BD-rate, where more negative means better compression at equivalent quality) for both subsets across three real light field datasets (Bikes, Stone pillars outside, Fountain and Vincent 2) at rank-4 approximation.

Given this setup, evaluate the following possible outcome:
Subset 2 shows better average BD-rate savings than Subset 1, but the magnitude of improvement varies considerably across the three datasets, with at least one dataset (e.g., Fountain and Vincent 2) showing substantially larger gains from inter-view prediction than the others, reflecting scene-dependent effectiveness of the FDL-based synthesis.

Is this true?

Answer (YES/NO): YES